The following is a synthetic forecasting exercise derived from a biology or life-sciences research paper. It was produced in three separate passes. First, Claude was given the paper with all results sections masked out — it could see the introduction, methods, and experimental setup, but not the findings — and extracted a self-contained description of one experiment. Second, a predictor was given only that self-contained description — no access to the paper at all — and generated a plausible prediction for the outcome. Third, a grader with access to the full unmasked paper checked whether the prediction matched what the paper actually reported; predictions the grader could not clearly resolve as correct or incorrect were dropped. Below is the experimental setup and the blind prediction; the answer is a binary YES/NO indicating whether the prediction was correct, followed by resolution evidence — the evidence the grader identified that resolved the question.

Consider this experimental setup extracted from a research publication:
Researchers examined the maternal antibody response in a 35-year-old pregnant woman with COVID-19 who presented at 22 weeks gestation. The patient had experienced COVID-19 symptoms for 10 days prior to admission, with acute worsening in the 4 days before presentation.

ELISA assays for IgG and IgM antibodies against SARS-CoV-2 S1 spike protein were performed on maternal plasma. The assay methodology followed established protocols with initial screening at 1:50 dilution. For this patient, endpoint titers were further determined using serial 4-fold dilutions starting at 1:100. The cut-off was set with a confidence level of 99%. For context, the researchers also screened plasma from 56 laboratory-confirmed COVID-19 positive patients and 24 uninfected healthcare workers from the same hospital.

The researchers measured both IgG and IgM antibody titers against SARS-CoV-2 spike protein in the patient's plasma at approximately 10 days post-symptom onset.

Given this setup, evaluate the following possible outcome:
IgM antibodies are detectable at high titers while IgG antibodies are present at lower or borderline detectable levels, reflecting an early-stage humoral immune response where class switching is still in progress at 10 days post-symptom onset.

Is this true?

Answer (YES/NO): NO